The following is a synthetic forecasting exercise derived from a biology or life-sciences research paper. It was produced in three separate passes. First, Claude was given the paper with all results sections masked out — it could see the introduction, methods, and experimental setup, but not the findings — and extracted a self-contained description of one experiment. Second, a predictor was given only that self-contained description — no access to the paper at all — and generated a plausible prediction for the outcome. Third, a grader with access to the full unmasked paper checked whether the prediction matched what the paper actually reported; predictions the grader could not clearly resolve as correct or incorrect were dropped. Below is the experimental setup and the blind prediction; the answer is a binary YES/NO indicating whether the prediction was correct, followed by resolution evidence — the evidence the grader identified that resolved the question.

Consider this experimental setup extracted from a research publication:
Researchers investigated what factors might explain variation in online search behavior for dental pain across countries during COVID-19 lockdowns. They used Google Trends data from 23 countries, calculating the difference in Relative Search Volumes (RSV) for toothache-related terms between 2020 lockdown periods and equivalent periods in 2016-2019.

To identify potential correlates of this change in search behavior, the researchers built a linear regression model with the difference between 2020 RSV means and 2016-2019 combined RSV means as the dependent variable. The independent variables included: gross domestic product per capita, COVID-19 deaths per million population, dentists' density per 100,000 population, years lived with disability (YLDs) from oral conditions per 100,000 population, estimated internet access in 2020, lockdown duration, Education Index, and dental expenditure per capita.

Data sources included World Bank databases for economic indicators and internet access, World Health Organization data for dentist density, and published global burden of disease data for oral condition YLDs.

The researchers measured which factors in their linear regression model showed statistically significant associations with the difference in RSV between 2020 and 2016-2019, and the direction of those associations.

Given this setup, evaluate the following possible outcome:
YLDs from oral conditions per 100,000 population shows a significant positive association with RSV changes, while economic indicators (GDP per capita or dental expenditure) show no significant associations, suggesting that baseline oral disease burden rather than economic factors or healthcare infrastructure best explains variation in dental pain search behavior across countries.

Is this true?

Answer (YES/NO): NO